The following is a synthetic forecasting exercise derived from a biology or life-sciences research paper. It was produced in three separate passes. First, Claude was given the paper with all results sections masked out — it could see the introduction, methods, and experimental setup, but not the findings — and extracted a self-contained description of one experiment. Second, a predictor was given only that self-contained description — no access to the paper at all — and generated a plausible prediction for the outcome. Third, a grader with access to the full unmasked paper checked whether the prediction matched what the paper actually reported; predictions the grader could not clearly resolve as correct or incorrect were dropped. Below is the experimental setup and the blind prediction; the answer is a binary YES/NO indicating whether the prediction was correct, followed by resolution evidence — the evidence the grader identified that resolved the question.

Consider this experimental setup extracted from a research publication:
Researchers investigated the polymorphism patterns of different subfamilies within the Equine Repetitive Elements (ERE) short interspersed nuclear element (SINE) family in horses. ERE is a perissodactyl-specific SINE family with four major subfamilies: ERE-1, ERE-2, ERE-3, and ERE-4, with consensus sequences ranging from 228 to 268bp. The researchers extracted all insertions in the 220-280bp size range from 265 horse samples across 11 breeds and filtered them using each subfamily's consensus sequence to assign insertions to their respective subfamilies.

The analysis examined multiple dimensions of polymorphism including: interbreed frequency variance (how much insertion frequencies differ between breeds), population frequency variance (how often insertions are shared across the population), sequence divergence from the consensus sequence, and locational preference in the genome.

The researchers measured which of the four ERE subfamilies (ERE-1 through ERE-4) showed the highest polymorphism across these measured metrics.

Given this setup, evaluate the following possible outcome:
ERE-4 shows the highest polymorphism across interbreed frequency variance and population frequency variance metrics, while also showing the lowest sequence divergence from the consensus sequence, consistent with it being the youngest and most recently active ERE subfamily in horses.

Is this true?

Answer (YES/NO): NO